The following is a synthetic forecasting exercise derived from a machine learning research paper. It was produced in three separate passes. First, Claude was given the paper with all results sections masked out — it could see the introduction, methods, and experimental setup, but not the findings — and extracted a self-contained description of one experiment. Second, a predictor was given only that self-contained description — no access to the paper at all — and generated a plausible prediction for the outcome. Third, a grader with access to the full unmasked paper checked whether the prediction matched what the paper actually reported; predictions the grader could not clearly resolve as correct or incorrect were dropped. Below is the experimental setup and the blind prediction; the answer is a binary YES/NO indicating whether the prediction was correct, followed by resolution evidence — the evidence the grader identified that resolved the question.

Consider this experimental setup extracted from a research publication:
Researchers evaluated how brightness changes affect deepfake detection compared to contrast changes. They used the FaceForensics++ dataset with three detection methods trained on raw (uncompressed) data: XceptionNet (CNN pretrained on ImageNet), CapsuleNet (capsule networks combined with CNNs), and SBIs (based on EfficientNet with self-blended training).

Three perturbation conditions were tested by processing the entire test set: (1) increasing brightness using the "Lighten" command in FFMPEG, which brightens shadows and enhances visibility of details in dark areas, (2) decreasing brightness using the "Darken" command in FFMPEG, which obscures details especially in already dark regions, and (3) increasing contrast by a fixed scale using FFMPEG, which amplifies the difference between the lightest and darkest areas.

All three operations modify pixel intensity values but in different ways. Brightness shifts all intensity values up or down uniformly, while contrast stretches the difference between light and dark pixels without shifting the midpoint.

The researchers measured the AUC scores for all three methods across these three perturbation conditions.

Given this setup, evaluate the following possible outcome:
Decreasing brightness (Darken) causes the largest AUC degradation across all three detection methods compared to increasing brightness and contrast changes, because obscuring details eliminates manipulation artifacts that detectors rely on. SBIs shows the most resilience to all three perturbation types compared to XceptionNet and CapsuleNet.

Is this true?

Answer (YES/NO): NO